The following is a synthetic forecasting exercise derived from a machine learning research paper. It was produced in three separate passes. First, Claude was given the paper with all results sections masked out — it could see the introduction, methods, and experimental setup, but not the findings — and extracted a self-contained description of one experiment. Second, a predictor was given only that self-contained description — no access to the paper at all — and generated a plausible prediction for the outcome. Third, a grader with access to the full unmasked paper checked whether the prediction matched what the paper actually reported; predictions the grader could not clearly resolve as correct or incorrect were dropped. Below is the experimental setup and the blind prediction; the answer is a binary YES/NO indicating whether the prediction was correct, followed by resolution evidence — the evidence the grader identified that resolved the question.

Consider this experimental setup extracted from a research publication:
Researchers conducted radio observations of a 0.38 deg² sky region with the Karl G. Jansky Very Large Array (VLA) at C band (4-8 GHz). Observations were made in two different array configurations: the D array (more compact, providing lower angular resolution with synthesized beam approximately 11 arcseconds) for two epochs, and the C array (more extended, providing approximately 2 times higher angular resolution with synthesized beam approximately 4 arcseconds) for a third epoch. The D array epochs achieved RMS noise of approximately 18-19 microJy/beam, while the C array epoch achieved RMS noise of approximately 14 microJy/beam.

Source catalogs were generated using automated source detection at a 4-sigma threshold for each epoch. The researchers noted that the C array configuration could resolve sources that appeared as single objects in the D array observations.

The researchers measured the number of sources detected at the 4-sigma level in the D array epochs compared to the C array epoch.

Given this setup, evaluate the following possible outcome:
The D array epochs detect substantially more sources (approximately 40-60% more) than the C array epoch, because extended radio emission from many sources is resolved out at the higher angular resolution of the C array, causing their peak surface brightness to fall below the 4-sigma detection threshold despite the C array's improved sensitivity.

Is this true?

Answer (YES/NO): NO